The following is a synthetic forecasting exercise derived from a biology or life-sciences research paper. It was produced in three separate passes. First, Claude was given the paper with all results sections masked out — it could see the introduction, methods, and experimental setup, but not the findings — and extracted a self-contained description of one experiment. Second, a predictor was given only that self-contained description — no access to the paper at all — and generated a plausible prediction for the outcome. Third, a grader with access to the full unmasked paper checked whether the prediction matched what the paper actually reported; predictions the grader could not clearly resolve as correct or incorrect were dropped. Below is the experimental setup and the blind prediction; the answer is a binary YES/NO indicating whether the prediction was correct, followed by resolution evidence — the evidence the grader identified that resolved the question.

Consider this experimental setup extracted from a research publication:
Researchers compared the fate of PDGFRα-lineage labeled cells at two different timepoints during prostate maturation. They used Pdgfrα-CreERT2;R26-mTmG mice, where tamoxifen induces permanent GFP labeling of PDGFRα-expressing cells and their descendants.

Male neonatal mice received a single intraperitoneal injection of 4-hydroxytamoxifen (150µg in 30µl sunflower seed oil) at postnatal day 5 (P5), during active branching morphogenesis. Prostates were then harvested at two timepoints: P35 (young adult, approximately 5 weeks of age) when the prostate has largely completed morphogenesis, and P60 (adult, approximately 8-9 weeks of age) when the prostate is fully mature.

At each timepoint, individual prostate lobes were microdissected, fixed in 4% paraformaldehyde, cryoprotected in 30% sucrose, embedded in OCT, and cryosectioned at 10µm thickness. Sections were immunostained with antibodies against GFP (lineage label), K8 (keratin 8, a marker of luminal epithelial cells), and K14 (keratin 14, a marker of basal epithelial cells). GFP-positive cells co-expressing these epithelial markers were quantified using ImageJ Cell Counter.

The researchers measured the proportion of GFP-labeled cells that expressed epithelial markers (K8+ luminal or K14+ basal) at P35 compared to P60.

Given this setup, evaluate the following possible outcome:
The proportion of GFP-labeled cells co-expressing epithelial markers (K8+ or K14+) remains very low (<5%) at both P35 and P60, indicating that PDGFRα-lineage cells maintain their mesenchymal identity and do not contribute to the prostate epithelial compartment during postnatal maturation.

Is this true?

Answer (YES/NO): NO